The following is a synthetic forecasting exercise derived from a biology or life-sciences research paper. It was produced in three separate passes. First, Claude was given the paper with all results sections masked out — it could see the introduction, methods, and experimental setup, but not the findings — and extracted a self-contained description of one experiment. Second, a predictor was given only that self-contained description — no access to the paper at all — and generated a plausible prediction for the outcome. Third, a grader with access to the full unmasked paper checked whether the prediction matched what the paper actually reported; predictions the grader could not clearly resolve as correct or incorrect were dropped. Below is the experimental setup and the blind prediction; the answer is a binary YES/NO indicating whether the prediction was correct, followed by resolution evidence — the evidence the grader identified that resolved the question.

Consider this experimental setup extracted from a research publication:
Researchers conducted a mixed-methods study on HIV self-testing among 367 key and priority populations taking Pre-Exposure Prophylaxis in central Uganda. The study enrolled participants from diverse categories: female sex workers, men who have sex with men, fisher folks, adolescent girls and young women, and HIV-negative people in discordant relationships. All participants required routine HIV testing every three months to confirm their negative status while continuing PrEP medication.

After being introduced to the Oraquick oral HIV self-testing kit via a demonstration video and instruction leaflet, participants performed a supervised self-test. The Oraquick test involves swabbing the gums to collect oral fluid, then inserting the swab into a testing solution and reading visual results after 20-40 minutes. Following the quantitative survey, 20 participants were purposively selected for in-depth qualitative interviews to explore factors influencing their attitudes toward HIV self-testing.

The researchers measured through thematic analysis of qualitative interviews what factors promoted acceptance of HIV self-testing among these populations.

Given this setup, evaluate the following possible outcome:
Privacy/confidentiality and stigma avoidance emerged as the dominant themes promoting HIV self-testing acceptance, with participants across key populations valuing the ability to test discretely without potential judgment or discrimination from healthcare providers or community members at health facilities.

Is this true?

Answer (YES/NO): NO